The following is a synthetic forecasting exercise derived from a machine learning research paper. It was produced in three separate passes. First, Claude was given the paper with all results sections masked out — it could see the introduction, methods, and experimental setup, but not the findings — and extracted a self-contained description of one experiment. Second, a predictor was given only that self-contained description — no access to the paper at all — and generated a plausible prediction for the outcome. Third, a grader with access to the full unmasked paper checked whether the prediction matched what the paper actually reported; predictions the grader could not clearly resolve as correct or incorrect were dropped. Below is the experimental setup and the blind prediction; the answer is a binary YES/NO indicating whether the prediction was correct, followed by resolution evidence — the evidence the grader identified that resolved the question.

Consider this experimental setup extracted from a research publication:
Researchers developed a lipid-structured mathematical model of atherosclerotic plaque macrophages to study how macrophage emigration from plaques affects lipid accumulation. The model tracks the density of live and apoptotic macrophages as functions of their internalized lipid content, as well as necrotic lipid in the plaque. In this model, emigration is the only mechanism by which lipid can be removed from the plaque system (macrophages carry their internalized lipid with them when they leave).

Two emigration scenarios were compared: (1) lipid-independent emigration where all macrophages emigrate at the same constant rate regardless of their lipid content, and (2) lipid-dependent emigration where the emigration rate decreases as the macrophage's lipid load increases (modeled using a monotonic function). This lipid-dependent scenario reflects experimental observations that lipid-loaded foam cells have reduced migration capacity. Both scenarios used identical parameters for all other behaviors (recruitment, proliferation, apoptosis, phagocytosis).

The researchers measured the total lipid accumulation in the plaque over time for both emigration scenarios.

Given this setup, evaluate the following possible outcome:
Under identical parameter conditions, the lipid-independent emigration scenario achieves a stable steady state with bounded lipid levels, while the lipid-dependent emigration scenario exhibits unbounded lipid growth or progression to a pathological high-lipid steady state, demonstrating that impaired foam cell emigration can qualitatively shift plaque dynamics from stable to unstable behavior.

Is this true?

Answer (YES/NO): NO